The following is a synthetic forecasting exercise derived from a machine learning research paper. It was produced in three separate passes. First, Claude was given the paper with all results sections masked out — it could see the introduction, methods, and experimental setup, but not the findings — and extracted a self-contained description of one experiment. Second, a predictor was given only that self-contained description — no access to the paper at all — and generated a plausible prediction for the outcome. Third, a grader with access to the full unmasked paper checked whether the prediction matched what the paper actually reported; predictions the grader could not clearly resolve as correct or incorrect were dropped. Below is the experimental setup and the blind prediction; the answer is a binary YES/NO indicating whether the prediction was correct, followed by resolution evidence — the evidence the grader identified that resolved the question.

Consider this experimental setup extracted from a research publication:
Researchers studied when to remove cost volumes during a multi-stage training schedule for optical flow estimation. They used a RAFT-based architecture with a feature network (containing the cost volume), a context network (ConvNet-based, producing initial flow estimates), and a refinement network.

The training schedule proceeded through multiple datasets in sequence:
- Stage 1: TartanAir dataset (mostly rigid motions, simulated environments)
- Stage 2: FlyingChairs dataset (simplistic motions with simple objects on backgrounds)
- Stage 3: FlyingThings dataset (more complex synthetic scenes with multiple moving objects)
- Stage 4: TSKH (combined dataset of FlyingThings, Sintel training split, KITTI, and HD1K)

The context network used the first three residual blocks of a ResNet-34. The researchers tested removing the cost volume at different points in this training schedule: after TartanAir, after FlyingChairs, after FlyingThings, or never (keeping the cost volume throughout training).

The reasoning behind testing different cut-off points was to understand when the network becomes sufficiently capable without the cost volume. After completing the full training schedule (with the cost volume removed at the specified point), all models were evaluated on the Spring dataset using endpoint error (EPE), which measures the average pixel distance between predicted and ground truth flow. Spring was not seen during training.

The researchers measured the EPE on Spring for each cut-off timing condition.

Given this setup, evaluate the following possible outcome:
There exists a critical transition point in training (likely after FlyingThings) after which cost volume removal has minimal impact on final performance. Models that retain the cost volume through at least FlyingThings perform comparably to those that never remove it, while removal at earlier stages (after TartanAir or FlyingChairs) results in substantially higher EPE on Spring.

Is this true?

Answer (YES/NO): NO